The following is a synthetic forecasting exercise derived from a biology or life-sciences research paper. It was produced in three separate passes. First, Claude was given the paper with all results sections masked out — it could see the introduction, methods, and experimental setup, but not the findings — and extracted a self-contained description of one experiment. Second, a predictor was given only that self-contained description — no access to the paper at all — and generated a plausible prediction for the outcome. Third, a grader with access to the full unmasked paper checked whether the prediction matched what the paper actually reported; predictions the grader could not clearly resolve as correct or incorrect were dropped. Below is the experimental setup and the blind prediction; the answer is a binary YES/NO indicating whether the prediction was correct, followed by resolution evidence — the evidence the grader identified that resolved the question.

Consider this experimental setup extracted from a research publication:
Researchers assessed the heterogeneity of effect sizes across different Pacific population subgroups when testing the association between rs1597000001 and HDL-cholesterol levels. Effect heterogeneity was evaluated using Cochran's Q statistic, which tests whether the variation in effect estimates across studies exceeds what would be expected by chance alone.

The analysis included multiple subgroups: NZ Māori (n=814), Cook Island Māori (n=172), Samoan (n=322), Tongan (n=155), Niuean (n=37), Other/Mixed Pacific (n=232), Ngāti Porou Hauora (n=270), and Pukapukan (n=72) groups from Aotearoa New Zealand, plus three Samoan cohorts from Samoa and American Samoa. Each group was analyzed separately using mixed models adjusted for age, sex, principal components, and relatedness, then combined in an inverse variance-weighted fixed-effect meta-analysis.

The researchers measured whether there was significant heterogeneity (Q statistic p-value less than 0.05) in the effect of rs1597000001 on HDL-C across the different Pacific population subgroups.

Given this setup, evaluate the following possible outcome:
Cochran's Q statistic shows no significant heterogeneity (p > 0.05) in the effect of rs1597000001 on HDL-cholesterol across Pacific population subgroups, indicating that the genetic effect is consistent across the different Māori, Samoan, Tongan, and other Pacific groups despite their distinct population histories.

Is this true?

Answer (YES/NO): YES